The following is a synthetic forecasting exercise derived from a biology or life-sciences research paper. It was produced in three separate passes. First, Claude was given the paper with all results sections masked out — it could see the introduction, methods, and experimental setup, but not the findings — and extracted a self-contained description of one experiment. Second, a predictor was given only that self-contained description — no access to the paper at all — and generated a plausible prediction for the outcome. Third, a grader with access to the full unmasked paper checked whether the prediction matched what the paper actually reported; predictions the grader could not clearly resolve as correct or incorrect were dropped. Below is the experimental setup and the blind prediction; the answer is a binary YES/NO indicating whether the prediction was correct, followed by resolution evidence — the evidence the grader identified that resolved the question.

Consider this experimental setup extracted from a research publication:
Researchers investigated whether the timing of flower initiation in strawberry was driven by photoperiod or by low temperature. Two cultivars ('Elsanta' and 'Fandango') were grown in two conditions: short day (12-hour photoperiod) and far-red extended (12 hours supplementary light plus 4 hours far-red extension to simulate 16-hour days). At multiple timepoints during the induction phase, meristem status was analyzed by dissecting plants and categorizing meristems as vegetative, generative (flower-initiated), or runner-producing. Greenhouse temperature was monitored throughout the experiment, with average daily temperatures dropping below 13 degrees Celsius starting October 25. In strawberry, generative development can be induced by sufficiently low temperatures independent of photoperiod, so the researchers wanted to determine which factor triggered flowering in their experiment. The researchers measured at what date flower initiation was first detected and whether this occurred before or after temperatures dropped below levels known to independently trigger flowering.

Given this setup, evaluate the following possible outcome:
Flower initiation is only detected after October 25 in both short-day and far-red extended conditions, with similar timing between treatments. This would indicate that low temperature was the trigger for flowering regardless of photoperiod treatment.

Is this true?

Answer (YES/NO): NO